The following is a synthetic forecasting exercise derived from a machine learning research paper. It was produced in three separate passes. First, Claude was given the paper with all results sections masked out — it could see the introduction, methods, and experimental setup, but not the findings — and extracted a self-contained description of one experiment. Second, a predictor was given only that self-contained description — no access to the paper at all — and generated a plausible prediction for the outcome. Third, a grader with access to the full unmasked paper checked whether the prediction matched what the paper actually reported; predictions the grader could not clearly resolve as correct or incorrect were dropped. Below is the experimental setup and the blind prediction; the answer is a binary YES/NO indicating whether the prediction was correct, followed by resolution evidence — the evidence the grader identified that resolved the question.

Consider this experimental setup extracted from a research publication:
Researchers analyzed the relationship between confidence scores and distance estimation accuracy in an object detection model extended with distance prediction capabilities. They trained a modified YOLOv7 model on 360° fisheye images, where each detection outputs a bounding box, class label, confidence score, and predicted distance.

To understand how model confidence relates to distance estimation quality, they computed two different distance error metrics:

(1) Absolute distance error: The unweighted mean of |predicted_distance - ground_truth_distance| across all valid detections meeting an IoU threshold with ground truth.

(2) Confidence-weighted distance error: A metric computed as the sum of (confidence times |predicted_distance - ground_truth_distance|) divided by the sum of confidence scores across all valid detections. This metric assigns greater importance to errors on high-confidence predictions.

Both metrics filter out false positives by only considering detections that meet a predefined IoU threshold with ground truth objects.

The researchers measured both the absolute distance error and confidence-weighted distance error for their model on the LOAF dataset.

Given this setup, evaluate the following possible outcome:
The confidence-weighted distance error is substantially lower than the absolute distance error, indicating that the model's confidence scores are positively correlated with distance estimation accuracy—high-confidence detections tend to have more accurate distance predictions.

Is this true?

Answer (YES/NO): YES